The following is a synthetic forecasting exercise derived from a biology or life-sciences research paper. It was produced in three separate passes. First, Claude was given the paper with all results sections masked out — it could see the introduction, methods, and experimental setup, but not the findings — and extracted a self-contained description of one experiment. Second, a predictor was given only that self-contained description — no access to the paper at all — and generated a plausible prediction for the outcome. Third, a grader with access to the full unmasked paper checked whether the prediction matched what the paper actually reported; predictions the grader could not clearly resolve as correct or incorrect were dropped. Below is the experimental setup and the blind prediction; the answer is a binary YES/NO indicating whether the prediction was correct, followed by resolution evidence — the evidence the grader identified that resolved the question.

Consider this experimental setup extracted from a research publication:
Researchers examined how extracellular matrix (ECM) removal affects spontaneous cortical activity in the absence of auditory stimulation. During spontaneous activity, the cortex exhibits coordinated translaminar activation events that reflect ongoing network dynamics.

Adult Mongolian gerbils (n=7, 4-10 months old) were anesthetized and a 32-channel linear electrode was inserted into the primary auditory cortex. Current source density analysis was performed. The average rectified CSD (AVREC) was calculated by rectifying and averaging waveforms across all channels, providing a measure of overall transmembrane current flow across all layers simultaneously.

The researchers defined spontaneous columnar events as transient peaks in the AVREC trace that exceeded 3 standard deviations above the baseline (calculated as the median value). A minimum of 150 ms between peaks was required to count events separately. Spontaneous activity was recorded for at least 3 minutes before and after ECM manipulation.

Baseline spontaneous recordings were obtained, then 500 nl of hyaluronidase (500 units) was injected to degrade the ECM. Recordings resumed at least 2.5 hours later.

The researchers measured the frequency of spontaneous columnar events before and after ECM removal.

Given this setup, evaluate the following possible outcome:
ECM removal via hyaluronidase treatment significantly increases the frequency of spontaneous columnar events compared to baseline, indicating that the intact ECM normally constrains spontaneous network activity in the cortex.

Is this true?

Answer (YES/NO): NO